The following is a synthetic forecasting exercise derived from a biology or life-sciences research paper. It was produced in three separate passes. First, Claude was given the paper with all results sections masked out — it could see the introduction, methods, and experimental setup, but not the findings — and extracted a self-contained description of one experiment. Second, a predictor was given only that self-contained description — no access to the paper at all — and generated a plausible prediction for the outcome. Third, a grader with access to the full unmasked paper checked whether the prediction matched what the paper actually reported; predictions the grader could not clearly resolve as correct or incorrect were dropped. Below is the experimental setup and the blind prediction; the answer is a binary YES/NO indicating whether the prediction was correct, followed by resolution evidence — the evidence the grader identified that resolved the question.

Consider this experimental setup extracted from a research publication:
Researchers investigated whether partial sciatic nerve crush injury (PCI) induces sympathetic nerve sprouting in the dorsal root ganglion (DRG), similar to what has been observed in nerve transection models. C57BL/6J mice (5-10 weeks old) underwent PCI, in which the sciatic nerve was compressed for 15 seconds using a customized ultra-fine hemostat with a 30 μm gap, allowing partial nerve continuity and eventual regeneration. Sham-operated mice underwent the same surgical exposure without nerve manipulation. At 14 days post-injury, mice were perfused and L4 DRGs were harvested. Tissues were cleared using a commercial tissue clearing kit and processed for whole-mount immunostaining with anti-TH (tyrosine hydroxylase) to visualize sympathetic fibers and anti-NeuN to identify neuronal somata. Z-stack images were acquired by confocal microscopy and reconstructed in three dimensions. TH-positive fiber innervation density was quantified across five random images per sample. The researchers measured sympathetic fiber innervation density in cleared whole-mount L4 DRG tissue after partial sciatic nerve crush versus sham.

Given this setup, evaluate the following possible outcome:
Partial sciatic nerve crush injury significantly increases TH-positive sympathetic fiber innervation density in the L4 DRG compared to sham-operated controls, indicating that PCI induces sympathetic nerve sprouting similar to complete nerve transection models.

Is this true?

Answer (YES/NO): NO